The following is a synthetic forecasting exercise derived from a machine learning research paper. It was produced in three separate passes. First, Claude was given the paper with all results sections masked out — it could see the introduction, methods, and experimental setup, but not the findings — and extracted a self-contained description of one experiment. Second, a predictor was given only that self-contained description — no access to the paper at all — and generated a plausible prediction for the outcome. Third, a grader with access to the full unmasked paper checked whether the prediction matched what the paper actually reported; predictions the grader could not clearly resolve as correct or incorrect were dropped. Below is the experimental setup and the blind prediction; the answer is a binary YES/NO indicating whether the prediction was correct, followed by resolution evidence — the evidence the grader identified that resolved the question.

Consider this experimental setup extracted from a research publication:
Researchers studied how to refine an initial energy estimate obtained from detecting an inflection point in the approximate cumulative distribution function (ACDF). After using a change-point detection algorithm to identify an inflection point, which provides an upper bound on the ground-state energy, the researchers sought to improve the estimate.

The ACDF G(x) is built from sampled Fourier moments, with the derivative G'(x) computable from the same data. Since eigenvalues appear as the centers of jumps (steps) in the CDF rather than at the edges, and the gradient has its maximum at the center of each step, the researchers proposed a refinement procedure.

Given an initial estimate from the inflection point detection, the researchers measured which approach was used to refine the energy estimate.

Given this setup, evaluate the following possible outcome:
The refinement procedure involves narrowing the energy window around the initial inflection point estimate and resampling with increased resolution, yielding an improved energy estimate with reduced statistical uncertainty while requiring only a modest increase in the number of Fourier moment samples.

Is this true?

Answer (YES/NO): NO